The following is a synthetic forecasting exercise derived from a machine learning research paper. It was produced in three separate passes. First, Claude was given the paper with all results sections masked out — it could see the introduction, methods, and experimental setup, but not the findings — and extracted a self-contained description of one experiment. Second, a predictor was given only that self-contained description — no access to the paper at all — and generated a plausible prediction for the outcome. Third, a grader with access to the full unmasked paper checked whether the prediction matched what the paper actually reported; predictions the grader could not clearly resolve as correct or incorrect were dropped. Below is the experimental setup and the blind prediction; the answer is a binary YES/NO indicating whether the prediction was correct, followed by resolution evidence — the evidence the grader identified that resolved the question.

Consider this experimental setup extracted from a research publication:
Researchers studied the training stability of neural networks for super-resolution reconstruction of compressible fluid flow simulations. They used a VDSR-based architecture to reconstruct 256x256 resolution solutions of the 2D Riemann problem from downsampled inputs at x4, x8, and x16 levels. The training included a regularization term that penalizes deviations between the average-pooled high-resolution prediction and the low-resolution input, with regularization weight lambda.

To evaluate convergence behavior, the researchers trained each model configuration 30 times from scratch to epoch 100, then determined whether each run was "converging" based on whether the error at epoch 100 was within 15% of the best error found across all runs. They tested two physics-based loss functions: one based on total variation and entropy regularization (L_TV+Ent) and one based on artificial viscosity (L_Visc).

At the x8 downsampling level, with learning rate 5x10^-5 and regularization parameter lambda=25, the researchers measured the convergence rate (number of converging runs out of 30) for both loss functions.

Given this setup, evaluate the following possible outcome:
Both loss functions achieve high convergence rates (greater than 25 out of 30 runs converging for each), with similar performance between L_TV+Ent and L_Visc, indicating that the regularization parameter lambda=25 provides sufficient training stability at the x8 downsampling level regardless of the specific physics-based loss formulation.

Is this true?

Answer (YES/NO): NO